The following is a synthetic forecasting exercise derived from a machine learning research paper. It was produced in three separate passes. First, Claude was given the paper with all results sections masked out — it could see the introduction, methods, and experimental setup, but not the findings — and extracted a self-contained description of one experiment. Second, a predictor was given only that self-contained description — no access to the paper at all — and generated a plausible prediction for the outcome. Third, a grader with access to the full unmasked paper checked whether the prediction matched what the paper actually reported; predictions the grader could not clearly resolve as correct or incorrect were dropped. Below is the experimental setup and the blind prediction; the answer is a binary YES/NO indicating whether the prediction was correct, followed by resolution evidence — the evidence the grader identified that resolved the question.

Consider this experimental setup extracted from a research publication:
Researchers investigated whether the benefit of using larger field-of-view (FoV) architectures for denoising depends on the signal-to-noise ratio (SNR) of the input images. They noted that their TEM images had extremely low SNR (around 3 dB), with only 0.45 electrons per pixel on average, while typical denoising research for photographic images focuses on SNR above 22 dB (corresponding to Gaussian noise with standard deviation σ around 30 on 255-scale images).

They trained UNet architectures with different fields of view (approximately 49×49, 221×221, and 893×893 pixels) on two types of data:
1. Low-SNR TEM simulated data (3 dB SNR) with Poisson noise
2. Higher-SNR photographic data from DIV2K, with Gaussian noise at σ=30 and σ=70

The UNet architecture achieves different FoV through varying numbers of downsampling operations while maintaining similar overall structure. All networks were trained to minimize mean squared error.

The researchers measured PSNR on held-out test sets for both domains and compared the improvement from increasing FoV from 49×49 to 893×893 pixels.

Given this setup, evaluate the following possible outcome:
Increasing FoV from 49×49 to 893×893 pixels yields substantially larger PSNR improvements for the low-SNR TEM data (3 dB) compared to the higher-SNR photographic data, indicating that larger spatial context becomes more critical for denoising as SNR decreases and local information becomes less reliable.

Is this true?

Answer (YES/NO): YES